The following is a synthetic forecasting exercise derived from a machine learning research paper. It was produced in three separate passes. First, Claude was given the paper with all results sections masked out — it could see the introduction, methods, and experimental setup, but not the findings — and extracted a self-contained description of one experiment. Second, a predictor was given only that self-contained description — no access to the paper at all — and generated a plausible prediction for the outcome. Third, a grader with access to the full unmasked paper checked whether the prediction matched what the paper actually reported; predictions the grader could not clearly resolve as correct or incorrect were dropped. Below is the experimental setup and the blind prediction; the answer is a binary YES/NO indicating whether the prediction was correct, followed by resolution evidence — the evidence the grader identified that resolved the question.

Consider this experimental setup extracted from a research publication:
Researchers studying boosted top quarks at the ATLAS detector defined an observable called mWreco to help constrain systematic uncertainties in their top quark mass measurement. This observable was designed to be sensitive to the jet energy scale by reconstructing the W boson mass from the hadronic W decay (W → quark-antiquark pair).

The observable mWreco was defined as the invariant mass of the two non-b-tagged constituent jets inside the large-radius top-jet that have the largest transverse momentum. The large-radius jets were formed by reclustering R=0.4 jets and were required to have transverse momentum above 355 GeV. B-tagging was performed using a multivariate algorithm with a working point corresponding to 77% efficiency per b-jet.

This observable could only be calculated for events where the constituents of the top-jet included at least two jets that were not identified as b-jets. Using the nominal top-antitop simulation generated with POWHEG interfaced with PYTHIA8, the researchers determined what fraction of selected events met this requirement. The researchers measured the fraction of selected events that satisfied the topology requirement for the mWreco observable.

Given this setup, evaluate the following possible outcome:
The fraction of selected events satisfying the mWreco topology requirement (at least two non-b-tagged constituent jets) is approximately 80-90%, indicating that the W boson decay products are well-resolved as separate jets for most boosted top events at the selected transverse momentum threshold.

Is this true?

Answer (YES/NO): NO